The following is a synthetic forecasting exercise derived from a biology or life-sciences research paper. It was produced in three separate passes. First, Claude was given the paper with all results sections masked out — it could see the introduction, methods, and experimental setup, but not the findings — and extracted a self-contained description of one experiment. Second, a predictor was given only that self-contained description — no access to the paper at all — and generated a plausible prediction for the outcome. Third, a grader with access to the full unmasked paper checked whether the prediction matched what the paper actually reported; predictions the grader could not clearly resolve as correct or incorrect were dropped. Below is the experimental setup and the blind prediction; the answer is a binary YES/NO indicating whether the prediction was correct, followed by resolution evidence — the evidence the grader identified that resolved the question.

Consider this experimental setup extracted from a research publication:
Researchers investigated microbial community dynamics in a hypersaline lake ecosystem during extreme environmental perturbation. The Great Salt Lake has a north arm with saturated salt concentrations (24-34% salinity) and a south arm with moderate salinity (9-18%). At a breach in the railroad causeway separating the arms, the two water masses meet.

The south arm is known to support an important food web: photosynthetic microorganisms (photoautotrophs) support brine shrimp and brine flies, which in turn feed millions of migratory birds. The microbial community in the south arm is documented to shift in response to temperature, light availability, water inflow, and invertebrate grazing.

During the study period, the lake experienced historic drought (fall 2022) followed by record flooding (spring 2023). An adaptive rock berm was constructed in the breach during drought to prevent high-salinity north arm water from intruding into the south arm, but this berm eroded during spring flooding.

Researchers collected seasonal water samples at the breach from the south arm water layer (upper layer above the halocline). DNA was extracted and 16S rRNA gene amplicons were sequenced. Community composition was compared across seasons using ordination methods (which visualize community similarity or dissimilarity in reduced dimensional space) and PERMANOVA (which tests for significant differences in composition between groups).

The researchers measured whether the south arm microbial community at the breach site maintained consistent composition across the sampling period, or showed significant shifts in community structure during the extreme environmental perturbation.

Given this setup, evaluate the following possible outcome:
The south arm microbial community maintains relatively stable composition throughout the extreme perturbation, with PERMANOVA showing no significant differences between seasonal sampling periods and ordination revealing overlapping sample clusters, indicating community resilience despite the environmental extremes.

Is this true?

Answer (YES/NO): NO